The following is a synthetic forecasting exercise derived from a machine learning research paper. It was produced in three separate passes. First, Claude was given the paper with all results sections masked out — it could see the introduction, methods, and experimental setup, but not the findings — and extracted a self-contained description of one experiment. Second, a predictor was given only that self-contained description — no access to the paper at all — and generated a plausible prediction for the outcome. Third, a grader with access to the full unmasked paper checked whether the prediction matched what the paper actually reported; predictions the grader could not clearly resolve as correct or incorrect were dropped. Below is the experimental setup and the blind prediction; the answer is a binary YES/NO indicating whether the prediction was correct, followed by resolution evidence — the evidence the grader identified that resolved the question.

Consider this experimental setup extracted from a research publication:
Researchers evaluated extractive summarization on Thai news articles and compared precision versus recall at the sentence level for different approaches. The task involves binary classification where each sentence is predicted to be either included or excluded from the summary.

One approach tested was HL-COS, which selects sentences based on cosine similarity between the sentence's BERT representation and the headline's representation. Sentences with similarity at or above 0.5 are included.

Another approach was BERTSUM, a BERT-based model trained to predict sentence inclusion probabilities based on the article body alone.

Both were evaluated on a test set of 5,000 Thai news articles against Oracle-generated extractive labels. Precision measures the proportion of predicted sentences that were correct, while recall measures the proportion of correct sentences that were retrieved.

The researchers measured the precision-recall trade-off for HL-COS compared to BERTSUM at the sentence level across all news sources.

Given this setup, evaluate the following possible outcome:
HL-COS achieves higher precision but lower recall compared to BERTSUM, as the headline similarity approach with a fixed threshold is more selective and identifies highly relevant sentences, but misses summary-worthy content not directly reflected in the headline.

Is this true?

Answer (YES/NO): NO